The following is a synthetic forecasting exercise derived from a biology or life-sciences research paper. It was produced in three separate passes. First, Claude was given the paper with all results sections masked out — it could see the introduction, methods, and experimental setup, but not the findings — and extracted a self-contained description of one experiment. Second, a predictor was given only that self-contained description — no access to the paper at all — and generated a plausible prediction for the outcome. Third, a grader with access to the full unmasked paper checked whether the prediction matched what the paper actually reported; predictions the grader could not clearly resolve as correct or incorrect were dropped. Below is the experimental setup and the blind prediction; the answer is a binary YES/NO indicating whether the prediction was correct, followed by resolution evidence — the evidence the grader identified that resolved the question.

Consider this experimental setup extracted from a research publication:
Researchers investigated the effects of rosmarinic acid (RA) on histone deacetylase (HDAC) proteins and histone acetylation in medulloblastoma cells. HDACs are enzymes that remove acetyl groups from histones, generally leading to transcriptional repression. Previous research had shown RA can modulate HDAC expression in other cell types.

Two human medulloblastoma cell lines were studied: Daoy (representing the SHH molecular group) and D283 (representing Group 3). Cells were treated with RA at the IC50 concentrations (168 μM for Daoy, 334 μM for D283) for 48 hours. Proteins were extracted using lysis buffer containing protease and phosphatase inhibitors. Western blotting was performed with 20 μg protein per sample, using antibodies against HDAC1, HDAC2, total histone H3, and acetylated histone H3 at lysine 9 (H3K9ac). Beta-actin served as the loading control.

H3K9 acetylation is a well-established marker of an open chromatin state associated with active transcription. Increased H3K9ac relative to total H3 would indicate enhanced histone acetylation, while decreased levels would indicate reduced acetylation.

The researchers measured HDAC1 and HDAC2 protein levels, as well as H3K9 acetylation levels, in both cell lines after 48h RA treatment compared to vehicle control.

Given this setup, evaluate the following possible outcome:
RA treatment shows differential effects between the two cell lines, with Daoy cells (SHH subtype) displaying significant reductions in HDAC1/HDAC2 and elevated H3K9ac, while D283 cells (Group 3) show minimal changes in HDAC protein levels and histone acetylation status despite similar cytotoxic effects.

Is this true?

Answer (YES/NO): NO